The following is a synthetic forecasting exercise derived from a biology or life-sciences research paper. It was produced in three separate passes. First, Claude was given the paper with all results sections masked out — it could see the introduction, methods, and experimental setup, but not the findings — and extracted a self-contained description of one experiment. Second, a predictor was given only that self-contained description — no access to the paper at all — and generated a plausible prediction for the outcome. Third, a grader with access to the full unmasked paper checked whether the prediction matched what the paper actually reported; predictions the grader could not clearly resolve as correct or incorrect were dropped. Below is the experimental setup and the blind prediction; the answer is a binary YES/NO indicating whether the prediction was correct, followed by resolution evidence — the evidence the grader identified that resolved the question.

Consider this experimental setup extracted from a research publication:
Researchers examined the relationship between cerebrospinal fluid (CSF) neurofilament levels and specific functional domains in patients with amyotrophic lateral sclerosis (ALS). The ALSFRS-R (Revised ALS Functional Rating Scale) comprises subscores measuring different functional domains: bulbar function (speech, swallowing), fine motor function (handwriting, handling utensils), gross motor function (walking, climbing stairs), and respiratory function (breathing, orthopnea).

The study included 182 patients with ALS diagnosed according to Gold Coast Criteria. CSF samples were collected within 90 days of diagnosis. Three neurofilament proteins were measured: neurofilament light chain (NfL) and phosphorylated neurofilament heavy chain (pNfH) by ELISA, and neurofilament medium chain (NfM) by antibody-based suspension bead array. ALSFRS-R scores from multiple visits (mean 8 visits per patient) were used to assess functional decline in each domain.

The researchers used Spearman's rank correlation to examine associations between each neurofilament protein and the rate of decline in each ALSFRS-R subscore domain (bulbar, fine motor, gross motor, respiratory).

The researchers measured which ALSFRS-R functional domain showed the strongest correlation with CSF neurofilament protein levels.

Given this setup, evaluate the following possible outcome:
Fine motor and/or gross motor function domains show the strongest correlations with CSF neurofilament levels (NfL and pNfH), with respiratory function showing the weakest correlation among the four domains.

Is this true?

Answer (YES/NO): NO